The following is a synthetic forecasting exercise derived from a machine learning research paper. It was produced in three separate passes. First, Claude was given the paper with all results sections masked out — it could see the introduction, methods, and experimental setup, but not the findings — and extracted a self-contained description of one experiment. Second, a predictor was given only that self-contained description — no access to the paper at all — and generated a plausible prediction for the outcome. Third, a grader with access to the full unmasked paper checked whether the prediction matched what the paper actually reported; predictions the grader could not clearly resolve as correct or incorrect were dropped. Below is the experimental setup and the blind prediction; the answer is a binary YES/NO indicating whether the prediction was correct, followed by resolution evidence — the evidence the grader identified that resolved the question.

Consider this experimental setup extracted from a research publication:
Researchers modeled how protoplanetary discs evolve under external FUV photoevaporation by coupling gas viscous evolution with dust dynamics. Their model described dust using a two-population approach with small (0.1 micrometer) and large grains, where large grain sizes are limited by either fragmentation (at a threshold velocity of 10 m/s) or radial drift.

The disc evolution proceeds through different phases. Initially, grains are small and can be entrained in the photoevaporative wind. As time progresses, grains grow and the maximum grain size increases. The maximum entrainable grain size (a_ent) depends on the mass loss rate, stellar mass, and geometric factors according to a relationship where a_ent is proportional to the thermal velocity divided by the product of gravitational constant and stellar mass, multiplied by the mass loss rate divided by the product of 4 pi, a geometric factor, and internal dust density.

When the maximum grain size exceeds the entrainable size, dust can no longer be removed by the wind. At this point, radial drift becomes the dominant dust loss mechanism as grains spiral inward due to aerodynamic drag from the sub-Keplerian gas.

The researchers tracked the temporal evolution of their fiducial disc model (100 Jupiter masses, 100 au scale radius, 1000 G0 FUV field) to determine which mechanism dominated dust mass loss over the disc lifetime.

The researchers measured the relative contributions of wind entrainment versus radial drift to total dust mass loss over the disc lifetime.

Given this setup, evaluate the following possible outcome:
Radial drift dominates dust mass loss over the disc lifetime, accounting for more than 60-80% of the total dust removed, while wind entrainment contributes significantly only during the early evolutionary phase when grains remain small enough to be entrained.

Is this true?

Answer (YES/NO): NO